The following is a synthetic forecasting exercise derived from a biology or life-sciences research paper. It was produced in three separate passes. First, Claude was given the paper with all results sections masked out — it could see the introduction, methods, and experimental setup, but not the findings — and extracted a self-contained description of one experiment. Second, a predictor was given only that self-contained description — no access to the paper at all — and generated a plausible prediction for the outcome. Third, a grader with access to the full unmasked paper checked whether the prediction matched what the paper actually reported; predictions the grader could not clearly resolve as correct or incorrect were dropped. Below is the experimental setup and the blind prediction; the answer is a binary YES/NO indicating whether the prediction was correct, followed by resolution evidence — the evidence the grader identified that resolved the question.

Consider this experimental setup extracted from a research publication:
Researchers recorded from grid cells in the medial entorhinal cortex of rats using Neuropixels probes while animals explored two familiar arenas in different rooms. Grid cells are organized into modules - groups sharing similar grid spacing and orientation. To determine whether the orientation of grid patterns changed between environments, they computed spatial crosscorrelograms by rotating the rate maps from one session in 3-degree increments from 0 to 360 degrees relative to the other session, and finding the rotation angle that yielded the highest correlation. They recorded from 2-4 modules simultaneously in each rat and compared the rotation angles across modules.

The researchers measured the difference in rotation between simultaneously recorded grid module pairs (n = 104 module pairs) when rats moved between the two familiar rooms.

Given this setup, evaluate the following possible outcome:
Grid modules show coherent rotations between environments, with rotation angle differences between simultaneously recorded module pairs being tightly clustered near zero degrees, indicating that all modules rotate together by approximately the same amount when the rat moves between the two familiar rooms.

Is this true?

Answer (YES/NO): YES